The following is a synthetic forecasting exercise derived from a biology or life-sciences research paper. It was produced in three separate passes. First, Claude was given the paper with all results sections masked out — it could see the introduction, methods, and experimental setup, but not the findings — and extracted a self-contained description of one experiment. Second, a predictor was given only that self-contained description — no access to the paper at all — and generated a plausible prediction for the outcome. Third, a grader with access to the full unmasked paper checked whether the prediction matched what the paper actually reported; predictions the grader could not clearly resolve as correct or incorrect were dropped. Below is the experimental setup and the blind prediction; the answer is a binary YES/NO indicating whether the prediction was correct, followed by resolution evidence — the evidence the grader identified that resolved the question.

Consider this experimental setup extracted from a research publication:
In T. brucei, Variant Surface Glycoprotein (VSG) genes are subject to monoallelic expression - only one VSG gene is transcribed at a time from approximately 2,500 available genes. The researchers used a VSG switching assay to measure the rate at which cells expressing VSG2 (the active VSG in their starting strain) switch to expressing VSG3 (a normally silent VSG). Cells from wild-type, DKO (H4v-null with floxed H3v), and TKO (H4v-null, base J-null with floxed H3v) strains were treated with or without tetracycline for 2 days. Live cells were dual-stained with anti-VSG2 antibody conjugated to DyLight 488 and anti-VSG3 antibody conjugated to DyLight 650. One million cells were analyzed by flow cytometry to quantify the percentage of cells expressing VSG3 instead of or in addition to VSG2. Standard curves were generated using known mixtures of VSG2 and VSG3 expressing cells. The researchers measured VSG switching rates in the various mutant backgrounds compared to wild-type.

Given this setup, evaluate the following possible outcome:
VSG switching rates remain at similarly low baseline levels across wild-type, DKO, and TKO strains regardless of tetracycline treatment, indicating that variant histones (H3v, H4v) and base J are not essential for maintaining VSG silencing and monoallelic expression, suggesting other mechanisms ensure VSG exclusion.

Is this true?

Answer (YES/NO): NO